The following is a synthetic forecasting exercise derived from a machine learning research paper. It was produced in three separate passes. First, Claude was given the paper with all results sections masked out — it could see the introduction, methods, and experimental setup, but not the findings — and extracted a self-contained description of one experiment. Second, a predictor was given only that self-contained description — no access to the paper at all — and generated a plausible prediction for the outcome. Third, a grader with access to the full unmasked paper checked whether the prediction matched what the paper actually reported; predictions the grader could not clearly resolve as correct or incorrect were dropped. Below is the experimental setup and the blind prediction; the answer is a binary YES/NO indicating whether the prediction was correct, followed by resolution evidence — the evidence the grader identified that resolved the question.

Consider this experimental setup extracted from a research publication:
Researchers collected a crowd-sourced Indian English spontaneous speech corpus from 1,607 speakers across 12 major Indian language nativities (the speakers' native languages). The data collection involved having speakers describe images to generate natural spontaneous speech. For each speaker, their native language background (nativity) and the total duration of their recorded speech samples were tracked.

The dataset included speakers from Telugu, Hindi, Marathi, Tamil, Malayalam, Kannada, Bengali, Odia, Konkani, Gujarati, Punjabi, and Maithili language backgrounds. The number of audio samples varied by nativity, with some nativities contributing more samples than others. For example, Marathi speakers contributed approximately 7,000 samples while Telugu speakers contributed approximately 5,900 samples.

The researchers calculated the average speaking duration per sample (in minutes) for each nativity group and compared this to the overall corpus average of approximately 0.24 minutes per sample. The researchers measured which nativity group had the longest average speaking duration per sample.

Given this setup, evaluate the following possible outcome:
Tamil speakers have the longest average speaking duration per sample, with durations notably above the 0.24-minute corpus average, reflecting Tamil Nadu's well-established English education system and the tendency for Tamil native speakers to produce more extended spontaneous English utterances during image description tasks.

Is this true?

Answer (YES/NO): NO